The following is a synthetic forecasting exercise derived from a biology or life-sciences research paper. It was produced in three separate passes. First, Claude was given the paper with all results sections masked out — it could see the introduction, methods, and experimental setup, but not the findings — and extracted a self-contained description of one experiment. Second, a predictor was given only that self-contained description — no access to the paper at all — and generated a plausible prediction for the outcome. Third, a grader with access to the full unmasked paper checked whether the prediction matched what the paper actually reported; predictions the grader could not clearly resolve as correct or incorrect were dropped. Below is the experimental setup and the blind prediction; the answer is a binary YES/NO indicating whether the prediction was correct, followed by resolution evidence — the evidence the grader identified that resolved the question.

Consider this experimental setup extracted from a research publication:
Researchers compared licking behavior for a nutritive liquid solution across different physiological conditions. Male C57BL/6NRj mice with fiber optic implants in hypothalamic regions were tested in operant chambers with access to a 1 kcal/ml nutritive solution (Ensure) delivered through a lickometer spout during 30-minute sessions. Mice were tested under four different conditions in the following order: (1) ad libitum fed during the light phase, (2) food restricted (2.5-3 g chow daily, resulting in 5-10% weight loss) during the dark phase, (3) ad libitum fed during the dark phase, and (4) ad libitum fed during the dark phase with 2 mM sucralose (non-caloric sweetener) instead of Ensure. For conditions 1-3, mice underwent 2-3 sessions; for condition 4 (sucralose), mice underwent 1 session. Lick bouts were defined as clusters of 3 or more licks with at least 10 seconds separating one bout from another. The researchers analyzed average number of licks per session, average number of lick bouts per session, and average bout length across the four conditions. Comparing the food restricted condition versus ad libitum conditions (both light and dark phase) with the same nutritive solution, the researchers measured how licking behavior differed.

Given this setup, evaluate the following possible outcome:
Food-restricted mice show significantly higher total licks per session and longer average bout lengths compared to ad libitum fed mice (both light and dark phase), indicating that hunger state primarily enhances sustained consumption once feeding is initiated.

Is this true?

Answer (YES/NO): NO